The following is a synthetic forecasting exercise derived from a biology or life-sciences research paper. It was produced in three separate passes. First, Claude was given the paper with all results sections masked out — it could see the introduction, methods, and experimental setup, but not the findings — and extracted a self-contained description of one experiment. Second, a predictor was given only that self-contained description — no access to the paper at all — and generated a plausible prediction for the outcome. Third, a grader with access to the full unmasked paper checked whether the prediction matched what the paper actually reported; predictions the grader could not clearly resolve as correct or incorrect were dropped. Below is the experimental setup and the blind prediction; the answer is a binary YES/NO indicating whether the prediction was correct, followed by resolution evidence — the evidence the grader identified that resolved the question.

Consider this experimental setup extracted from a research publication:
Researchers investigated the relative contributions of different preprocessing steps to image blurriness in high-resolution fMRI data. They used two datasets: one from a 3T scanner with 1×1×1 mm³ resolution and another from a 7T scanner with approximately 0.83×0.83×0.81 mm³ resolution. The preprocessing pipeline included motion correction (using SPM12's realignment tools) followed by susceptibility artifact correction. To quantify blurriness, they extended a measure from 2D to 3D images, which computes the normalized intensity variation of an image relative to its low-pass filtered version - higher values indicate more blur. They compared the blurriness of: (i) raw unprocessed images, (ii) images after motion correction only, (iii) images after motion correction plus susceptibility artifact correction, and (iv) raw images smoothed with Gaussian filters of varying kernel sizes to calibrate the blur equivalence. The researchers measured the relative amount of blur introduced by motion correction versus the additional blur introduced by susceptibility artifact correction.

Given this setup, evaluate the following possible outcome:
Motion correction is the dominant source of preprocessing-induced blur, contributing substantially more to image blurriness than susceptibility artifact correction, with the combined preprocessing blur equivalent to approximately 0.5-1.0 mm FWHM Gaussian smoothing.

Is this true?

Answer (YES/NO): YES